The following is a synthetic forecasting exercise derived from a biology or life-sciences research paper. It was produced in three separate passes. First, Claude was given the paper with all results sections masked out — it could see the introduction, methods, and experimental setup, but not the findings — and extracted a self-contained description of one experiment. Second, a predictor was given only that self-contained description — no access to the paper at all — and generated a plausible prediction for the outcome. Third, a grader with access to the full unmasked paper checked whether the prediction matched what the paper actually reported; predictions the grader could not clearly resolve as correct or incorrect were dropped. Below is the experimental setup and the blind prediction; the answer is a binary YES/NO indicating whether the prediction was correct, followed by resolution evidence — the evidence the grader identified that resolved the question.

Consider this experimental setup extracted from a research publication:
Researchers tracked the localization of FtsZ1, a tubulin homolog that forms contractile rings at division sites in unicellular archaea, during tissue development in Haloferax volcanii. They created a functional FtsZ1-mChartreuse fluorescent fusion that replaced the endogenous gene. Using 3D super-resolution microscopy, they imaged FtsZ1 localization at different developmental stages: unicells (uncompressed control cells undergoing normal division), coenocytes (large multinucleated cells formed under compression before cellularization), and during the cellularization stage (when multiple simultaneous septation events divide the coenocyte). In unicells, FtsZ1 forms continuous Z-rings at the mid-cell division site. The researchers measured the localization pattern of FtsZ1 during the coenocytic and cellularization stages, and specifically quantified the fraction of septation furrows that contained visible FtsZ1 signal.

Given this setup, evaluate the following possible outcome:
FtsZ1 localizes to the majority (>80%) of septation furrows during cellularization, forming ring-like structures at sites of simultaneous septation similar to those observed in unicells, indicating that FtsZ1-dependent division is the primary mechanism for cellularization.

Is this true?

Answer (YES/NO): NO